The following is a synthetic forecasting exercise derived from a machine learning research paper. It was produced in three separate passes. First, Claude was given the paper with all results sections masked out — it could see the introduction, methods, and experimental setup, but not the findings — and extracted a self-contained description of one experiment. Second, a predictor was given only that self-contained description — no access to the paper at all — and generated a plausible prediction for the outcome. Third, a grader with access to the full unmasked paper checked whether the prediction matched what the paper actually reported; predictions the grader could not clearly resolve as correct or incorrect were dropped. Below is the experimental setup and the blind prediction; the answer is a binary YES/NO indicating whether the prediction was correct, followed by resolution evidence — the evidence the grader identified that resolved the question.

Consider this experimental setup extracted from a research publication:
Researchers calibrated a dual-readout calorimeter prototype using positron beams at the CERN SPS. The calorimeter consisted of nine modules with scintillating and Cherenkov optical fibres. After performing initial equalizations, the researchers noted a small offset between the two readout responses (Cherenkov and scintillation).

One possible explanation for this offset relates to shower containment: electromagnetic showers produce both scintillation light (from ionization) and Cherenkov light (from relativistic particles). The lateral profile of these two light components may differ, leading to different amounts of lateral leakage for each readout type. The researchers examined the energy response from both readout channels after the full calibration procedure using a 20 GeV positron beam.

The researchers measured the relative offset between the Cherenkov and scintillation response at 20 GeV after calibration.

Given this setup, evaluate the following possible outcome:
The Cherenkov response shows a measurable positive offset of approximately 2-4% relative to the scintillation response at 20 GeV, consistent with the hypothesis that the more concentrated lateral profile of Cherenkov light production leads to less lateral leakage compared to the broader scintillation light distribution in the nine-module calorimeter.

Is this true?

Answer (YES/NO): NO